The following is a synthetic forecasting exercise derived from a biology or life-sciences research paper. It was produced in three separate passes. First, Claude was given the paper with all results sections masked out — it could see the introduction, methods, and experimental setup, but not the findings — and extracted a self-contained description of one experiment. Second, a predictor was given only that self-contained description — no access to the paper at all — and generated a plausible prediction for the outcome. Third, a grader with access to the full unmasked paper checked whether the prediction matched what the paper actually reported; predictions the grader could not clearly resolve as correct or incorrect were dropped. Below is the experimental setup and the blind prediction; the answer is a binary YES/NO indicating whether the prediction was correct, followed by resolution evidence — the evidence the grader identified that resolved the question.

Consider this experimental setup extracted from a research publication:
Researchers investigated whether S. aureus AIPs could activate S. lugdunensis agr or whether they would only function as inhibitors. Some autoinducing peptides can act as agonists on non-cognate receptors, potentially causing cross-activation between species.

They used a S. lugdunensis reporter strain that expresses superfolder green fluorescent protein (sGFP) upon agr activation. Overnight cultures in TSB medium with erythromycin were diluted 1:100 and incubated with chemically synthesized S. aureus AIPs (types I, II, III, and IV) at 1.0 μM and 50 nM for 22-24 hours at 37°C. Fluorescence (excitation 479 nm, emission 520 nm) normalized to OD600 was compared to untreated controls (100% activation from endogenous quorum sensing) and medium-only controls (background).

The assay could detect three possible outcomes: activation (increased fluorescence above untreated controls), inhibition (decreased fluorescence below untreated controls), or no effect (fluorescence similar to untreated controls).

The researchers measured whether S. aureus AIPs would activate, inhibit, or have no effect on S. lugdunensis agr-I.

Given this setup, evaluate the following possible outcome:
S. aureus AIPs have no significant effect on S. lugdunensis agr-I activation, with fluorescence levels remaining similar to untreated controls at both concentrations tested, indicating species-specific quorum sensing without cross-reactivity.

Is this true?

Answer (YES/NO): YES